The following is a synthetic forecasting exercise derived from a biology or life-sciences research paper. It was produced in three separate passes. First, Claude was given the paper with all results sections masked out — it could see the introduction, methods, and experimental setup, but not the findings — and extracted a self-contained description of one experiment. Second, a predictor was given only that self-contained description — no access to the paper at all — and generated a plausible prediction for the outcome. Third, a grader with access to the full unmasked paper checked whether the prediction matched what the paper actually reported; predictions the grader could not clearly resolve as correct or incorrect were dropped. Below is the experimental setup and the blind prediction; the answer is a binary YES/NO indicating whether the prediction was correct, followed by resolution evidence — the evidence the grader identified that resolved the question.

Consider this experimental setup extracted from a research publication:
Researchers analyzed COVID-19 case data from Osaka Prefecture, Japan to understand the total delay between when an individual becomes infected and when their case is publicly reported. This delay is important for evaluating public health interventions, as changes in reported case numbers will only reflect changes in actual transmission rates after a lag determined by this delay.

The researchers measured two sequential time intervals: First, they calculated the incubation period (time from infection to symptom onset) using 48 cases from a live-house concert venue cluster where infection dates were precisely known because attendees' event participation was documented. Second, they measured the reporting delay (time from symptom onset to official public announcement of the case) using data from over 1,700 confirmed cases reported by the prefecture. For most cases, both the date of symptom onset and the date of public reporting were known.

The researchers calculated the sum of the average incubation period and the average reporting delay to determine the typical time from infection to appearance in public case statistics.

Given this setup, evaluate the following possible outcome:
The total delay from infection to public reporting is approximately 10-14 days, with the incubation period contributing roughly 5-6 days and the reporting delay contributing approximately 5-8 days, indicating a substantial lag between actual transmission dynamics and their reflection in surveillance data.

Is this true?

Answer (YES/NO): NO